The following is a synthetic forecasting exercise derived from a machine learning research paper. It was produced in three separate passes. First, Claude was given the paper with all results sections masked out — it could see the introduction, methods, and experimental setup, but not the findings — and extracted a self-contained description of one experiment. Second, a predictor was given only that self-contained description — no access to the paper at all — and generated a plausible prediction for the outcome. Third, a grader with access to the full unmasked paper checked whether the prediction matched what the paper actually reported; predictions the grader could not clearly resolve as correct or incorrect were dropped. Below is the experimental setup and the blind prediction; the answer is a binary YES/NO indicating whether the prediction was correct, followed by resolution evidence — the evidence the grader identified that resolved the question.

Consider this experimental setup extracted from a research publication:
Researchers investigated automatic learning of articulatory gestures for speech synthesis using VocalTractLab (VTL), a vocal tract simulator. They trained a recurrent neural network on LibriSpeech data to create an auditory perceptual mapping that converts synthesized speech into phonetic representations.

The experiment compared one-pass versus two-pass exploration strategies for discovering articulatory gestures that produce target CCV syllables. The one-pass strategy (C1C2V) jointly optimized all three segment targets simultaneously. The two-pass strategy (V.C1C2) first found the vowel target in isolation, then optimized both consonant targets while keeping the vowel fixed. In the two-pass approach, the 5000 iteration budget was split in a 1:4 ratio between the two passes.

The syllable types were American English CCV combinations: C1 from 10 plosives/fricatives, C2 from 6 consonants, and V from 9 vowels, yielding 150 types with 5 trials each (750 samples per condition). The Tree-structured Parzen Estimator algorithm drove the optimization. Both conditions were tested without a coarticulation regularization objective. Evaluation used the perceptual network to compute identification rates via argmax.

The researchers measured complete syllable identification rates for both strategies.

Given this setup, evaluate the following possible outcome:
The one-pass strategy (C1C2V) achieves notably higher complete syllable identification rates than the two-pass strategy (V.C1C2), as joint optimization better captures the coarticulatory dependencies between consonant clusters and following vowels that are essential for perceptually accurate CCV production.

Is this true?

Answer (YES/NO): NO